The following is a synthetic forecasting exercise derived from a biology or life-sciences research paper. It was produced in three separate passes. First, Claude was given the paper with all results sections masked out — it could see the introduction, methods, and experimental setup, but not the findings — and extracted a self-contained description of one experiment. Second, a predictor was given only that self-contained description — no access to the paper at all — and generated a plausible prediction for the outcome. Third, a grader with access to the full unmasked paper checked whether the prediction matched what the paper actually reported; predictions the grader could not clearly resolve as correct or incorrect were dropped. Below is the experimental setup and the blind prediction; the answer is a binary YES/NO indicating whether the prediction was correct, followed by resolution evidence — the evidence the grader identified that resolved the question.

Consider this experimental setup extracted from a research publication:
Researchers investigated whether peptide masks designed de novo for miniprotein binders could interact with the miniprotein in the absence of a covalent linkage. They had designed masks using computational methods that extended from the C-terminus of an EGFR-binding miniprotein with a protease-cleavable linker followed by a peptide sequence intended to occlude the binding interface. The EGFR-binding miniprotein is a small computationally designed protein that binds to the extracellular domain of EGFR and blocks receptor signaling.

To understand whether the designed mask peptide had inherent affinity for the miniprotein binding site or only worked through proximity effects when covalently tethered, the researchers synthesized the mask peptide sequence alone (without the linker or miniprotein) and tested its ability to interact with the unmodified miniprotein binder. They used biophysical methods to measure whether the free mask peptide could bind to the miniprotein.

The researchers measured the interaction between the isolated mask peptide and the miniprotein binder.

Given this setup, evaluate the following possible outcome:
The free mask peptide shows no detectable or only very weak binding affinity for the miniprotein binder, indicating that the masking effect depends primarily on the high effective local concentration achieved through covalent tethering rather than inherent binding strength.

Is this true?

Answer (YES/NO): NO